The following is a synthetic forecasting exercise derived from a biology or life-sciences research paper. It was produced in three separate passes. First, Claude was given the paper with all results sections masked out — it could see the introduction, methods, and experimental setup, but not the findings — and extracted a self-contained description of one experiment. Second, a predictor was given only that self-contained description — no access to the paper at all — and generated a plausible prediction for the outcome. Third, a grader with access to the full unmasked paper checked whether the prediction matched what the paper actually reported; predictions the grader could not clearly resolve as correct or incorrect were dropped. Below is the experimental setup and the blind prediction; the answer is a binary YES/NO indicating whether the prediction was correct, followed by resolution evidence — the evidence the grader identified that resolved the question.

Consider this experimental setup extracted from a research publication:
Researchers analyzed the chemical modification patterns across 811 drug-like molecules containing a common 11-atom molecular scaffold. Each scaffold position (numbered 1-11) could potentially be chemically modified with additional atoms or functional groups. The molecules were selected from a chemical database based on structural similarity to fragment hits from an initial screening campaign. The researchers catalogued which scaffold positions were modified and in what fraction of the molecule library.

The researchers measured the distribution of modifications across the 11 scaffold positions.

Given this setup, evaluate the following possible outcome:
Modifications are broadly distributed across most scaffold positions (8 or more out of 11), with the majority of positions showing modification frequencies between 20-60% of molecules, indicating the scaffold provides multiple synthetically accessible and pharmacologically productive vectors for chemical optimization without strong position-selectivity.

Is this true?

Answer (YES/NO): NO